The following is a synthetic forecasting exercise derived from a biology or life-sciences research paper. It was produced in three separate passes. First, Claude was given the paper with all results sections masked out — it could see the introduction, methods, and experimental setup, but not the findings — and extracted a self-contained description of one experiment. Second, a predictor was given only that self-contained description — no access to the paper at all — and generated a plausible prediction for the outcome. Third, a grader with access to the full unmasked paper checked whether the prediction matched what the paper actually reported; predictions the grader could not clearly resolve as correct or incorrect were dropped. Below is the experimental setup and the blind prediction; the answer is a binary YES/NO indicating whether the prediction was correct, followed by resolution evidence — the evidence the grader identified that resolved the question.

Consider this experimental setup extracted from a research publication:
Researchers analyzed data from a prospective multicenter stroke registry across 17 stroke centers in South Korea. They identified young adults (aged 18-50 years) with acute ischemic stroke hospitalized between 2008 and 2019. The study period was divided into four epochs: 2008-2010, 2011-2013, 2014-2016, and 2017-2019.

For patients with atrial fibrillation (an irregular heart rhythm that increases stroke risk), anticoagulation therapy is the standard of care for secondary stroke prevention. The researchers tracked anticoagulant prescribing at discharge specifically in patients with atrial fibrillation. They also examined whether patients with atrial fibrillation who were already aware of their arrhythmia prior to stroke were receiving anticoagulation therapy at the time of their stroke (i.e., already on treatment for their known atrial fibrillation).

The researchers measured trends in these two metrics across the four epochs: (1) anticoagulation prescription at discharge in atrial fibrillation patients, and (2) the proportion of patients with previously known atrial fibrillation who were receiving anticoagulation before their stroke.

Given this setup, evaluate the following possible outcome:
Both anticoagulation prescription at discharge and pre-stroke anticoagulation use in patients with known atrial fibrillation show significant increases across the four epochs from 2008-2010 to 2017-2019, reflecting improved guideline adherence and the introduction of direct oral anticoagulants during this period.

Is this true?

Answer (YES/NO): NO